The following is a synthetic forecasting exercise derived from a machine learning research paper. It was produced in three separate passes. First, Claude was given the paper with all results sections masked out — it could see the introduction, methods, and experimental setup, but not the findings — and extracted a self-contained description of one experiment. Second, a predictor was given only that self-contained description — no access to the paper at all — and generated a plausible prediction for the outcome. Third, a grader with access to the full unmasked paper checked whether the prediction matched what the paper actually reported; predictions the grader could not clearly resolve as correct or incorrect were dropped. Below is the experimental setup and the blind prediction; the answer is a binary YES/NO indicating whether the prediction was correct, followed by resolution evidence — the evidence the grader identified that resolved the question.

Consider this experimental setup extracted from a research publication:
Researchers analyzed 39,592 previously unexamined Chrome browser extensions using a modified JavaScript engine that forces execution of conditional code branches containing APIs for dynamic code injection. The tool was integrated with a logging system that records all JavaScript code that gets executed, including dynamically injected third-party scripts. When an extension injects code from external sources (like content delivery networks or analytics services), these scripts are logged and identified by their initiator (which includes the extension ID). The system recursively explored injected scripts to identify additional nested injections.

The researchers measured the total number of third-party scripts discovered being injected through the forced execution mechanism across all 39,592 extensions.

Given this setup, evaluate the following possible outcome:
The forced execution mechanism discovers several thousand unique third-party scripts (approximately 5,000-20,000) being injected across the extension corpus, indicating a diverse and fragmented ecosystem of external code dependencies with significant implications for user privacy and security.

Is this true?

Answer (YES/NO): NO